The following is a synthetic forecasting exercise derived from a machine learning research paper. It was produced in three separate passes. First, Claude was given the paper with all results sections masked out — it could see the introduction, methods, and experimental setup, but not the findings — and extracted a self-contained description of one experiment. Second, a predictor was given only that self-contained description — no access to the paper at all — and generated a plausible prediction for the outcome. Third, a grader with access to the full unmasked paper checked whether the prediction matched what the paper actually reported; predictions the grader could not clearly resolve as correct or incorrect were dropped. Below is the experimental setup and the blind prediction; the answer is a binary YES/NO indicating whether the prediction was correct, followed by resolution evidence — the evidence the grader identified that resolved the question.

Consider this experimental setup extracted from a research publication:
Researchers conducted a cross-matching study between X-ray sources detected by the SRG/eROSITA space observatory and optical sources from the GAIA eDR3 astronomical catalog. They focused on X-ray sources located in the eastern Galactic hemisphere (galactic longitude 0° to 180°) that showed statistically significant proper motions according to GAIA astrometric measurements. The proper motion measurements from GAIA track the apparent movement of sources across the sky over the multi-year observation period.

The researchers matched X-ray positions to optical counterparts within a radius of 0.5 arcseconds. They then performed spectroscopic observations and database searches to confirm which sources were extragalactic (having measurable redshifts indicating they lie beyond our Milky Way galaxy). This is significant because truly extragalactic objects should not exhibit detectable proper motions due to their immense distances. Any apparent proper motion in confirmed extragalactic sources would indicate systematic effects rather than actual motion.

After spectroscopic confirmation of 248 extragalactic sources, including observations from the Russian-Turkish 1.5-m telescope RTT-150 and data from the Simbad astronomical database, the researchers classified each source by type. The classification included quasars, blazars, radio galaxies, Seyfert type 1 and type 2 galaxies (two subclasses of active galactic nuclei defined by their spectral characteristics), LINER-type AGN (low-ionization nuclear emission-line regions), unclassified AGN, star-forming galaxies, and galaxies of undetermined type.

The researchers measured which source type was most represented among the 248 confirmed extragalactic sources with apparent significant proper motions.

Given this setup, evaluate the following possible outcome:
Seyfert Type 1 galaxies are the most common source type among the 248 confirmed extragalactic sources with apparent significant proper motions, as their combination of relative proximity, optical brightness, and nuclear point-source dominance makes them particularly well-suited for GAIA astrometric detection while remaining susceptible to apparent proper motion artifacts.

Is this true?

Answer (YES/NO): YES